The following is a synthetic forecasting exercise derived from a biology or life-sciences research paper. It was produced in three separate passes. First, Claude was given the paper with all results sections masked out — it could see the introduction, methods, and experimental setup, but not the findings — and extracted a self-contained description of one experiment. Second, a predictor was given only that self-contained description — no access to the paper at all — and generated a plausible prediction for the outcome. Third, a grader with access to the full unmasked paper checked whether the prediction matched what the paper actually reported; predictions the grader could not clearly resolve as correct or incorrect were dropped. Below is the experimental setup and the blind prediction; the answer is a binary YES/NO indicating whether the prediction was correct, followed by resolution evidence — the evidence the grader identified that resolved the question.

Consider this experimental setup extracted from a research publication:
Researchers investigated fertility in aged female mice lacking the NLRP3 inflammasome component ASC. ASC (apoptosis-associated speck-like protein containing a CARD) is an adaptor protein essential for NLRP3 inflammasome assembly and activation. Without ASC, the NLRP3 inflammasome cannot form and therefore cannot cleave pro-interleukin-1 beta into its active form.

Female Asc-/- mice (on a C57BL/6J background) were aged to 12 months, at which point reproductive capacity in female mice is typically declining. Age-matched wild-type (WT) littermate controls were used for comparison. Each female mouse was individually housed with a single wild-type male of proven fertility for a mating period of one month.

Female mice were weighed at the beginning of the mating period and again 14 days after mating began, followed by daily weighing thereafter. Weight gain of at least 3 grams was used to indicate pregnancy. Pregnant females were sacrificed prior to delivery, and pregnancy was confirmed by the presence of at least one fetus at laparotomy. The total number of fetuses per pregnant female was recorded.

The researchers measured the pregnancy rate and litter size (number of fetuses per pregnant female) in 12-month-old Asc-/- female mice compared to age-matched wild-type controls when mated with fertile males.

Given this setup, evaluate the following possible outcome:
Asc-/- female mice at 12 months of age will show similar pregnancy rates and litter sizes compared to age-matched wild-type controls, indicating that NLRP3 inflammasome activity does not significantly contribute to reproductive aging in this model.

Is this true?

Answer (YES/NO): NO